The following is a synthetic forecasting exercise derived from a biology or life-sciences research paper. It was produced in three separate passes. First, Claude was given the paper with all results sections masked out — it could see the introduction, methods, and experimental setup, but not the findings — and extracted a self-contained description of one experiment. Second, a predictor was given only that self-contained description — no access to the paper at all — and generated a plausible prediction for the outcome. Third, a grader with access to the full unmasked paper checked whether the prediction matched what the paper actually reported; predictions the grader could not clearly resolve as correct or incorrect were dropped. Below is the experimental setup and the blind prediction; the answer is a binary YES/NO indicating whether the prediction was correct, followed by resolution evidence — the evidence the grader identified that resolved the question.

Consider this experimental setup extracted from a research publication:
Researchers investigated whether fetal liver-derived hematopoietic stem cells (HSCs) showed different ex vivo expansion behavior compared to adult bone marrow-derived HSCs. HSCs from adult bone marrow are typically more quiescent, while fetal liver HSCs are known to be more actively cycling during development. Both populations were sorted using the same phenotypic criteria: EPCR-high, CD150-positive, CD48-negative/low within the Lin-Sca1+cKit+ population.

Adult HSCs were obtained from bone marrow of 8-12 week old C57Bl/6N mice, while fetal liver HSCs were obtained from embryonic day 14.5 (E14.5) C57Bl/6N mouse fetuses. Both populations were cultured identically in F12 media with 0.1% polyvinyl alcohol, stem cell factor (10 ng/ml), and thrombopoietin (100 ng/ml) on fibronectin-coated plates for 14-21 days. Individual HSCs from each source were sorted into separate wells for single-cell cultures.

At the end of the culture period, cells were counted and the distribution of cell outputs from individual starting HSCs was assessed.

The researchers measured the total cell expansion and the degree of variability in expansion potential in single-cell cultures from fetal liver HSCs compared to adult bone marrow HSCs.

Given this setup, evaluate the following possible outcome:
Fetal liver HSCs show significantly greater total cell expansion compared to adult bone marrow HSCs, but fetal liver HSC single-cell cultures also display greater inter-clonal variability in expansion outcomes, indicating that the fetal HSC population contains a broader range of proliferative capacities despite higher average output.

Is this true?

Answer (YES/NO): NO